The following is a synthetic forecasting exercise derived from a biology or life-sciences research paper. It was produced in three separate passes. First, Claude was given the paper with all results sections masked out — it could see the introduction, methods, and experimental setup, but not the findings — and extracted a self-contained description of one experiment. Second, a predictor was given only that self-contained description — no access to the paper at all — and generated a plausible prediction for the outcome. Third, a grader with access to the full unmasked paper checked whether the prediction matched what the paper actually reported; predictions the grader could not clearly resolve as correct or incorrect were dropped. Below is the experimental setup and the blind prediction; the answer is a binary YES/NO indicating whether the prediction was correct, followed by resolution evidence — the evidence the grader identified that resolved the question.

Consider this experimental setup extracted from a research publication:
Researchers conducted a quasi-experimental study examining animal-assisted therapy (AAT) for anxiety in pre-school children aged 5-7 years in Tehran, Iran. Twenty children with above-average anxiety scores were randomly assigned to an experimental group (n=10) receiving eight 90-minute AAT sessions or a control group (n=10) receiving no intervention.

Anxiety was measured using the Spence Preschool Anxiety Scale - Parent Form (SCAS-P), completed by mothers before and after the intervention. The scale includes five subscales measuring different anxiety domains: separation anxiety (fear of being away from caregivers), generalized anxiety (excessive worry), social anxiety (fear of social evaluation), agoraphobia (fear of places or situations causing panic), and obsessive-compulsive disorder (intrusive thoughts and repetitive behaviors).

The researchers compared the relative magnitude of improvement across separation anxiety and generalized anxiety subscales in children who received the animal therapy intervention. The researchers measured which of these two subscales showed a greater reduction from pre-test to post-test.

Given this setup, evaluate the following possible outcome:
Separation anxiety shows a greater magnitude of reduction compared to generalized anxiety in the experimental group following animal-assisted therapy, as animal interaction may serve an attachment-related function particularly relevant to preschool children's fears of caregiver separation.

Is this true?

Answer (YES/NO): NO